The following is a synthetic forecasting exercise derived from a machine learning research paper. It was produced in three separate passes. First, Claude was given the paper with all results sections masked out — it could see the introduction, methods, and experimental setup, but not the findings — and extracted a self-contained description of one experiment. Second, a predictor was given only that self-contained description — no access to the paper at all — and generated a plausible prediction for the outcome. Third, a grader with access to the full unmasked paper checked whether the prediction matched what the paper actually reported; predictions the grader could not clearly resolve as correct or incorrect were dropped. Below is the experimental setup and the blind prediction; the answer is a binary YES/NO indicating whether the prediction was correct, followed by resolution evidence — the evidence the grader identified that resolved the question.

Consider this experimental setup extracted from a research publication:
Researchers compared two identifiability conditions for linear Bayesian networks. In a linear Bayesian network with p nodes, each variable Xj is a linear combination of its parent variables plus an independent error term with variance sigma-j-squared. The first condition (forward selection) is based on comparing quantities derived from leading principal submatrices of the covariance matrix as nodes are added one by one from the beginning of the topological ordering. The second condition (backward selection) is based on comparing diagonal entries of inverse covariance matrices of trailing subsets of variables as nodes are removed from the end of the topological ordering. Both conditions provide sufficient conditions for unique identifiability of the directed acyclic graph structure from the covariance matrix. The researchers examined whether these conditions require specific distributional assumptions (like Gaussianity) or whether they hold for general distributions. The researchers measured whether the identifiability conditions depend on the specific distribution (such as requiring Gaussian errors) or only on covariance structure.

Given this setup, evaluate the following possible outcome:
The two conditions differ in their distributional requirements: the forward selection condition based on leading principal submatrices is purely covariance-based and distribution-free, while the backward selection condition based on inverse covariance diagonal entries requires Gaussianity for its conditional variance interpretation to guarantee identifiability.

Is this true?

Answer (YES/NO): NO